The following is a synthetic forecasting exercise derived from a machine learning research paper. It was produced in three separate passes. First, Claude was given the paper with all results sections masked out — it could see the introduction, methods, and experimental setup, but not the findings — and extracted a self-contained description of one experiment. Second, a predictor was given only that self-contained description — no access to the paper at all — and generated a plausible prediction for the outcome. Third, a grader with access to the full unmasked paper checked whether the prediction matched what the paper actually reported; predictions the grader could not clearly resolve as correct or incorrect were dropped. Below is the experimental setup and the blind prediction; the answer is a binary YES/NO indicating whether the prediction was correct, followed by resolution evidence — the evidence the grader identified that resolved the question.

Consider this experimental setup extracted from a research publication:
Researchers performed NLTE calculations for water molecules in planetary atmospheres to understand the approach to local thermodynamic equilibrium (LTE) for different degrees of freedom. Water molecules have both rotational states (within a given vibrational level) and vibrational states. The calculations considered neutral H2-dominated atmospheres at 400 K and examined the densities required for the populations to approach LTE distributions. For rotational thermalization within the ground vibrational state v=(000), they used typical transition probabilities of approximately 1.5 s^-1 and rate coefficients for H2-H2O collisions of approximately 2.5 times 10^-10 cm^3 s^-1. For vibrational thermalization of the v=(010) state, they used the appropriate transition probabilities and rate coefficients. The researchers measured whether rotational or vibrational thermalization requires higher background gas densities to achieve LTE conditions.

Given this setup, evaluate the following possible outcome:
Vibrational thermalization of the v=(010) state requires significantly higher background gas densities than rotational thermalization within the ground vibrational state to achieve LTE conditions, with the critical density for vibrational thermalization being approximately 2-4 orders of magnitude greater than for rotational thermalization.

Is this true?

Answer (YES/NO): YES